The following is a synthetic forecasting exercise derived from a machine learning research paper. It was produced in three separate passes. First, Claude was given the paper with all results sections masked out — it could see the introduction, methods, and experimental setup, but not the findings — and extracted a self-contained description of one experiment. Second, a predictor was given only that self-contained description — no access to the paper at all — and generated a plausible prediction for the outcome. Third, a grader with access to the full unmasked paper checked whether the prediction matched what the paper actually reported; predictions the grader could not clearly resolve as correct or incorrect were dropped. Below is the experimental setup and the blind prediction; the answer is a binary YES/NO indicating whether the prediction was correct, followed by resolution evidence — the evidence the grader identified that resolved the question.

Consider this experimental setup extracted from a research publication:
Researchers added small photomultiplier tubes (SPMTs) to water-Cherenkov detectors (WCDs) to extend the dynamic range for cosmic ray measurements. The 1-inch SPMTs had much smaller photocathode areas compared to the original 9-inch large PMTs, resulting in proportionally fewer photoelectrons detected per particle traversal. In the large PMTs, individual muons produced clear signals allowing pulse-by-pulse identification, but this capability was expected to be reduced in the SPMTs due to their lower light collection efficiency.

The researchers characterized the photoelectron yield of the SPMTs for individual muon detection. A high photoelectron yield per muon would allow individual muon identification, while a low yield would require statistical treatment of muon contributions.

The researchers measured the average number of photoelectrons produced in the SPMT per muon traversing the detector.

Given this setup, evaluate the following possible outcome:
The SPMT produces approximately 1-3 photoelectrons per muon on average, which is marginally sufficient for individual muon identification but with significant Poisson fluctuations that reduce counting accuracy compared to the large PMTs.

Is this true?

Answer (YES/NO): NO